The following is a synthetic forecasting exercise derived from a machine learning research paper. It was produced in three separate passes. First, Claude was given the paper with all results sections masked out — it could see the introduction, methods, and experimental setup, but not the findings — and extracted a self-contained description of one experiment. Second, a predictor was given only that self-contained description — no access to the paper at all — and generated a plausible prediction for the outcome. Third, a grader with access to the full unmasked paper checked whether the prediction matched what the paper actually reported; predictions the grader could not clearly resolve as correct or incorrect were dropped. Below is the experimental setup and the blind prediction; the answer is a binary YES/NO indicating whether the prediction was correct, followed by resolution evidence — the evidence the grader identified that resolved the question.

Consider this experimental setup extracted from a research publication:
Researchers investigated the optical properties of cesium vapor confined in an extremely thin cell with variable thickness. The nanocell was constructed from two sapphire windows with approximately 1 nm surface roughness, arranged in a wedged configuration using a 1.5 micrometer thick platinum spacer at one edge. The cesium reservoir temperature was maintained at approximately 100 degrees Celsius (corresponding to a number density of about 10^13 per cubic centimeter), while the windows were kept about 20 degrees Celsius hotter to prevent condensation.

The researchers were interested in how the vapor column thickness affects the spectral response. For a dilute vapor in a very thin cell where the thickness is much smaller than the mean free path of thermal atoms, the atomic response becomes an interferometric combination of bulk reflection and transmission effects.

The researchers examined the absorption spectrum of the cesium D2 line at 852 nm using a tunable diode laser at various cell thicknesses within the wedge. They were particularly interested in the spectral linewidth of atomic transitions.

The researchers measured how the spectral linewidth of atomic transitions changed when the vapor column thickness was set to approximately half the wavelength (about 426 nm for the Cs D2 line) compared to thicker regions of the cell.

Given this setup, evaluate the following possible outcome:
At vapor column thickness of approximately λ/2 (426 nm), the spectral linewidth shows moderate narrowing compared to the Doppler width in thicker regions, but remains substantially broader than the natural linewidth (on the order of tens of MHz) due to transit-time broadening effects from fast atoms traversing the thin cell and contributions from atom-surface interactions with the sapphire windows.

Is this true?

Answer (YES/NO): YES